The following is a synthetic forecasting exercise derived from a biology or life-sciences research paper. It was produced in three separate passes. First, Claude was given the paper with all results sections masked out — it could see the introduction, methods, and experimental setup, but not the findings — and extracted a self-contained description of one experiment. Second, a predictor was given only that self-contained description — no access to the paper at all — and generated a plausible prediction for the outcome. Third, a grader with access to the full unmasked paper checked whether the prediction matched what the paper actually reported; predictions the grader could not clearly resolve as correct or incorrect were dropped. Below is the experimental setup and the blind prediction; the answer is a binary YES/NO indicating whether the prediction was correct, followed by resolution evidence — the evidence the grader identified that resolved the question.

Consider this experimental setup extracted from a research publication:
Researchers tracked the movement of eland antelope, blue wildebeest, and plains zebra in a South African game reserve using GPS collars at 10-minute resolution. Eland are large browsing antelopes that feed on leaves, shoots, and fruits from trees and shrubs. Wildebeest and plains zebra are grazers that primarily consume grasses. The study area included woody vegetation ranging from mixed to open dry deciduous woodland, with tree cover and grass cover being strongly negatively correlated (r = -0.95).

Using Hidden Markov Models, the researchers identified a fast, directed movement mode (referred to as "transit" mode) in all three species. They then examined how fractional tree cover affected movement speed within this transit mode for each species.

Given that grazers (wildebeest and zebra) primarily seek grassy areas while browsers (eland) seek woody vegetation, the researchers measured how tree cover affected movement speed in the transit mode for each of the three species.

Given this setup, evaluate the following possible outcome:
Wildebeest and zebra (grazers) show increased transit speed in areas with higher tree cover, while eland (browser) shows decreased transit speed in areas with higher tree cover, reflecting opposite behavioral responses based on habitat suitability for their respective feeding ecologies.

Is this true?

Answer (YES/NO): YES